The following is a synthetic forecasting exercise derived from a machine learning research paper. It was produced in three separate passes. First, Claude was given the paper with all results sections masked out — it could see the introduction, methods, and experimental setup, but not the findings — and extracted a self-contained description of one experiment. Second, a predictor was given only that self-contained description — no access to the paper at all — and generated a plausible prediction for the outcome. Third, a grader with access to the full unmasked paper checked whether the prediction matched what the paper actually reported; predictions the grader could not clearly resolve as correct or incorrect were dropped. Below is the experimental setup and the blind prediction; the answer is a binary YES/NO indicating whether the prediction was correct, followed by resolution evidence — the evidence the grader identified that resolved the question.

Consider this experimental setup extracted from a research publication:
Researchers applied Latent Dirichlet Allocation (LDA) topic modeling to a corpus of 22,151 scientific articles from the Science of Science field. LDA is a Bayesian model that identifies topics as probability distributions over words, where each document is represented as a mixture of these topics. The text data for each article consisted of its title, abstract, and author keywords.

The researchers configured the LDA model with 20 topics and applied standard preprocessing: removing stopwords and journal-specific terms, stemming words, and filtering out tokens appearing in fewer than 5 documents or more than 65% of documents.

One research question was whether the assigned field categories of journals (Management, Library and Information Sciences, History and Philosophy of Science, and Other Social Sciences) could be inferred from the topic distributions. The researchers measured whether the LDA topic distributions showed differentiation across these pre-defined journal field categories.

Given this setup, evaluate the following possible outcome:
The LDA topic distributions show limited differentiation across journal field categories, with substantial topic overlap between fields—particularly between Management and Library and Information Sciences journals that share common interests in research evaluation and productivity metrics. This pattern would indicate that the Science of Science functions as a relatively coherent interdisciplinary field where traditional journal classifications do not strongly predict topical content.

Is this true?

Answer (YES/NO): NO